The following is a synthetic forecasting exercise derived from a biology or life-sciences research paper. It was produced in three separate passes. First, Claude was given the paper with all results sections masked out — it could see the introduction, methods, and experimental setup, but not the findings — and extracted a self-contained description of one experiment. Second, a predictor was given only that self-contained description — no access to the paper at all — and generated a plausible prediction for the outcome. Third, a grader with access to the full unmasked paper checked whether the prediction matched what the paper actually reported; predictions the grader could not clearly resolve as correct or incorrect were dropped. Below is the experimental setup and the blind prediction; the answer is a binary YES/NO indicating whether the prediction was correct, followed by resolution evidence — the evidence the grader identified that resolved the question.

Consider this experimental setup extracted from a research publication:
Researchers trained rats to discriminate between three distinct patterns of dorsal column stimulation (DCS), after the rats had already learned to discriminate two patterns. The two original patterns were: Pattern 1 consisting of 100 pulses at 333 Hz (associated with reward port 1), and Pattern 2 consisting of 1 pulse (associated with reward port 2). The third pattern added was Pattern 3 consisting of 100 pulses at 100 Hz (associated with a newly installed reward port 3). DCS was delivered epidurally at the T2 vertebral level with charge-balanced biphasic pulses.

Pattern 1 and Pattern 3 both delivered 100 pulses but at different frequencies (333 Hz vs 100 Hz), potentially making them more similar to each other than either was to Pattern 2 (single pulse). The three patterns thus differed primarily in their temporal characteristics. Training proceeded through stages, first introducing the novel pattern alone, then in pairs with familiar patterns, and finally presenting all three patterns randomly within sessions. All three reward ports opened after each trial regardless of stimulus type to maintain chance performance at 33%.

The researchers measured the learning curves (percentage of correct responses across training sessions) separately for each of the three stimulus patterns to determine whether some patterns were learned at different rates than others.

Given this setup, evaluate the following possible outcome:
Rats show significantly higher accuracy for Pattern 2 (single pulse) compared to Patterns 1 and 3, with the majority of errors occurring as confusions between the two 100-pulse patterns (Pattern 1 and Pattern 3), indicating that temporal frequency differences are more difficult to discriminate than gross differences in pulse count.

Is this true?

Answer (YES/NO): NO